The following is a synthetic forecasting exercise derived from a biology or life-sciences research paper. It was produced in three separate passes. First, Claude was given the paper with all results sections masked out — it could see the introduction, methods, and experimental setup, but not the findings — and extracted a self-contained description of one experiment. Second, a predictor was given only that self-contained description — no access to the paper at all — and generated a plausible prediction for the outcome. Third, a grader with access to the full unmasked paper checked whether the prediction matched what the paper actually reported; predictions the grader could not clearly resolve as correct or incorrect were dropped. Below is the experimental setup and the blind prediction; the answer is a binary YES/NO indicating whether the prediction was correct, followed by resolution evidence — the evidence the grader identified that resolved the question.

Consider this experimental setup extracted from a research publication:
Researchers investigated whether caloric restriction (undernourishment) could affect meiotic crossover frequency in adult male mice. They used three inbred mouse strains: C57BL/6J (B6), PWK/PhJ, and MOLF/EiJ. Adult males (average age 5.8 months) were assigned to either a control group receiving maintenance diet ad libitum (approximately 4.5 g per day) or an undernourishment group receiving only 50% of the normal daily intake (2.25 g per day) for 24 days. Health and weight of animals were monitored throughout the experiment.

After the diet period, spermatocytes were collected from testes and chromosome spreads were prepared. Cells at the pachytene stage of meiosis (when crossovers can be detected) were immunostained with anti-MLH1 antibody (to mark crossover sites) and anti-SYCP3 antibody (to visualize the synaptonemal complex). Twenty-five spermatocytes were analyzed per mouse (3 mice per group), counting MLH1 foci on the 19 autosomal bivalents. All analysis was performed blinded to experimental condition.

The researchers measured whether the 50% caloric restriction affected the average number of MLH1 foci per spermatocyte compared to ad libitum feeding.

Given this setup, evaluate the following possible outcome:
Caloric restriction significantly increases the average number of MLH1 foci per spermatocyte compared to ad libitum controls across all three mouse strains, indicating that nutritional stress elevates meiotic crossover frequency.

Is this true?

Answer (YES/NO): NO